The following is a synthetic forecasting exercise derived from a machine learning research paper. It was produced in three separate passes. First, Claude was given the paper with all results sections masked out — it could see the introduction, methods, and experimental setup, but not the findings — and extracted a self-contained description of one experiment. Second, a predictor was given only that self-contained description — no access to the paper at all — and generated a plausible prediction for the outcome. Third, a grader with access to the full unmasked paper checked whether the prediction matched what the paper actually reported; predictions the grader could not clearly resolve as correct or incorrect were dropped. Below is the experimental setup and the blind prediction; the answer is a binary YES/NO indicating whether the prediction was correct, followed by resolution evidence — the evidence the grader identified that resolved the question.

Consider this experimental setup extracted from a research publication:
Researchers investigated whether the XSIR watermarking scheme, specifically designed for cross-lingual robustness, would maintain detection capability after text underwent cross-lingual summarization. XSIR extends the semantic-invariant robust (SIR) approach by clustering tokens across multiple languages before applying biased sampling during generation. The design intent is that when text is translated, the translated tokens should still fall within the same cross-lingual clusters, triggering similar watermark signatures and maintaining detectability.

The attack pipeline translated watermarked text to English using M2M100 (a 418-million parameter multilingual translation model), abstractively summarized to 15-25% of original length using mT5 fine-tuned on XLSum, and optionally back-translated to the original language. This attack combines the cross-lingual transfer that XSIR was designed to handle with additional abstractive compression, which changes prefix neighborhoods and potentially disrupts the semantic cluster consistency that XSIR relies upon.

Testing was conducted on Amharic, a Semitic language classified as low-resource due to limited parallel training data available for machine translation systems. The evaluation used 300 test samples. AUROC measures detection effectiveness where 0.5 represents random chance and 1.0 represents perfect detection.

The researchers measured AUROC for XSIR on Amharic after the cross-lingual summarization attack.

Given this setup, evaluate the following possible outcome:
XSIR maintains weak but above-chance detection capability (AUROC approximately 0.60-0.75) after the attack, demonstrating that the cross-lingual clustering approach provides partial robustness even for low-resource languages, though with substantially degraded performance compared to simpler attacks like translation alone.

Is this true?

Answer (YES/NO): NO